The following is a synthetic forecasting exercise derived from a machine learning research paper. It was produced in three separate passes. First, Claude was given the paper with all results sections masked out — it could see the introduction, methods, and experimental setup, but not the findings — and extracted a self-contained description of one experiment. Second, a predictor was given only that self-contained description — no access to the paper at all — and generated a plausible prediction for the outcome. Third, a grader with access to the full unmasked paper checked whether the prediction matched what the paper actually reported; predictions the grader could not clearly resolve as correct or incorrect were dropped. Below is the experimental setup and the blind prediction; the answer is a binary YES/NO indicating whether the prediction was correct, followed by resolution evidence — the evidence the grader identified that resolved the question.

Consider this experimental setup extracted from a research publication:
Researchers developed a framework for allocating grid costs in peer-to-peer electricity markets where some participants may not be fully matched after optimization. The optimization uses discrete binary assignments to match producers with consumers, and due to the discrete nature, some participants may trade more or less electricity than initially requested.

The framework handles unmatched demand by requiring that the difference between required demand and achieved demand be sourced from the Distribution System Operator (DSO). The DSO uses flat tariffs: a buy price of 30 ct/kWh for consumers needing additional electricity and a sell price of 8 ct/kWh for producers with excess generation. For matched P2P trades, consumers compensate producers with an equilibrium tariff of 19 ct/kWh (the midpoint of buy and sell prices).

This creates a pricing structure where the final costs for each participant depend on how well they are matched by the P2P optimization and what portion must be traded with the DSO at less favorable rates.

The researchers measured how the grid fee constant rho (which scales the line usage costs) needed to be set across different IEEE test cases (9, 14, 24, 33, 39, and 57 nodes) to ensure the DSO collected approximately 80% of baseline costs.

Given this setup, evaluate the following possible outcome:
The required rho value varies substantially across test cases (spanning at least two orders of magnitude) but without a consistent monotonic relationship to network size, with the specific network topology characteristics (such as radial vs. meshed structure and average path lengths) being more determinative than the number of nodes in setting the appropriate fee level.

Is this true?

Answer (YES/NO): NO